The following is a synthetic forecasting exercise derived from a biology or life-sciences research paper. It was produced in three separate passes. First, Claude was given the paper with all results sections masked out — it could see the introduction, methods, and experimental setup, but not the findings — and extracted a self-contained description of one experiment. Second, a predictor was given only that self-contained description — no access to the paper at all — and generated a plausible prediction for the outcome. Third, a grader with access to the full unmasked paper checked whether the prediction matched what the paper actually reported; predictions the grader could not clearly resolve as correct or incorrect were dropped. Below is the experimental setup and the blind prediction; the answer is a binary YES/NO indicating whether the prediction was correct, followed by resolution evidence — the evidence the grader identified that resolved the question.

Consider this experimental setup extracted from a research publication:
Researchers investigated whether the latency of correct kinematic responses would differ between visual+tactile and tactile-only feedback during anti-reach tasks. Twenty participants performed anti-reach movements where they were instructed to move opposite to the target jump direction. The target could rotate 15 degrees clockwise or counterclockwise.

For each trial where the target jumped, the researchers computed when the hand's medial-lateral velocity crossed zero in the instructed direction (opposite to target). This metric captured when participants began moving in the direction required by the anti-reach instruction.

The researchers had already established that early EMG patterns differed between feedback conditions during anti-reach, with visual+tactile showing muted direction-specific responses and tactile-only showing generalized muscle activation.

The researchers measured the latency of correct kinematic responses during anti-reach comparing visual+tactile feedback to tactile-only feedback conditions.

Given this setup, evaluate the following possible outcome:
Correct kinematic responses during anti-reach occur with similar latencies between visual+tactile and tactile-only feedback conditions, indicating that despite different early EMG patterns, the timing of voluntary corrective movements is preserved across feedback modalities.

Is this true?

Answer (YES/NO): YES